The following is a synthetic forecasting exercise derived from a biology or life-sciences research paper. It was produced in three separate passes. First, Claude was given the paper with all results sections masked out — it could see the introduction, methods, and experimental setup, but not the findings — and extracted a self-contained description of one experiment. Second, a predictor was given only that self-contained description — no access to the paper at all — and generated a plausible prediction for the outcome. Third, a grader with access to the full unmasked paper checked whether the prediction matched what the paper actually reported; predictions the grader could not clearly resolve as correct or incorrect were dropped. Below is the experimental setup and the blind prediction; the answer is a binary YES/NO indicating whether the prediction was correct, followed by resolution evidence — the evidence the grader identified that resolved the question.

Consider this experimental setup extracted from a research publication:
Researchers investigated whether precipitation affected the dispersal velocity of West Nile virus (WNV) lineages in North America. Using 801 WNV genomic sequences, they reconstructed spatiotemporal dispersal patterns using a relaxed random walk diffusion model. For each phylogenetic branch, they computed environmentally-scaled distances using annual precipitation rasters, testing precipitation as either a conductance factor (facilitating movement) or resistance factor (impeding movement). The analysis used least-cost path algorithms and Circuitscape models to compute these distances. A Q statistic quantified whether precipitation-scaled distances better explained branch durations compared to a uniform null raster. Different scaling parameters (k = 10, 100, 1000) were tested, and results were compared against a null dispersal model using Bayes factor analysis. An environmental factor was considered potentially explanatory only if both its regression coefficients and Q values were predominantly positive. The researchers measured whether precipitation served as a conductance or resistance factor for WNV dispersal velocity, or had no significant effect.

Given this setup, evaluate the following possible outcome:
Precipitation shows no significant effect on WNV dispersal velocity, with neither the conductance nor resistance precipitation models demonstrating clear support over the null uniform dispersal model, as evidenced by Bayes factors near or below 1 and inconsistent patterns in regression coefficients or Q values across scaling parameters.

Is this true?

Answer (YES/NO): YES